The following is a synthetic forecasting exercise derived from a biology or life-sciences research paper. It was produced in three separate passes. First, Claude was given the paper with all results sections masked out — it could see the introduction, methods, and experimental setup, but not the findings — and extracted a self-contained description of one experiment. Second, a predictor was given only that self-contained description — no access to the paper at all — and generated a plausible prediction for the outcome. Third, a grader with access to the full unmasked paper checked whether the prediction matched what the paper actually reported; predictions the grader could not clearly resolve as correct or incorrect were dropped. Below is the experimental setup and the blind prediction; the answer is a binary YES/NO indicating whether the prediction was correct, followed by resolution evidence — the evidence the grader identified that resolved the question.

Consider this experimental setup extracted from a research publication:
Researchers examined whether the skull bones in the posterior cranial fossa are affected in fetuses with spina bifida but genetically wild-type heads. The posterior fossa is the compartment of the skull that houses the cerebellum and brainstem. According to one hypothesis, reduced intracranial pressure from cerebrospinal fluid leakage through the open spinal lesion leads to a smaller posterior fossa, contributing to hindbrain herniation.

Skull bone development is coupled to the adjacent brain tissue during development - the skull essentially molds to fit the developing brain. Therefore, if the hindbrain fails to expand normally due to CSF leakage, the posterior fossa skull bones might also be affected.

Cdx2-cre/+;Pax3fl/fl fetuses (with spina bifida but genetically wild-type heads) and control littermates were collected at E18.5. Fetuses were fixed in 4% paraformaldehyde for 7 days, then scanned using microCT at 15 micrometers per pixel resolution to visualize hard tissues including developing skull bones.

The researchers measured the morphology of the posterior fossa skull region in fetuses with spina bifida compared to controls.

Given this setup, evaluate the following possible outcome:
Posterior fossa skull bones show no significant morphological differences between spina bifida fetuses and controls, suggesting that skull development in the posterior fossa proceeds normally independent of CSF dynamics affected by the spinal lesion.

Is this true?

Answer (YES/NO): NO